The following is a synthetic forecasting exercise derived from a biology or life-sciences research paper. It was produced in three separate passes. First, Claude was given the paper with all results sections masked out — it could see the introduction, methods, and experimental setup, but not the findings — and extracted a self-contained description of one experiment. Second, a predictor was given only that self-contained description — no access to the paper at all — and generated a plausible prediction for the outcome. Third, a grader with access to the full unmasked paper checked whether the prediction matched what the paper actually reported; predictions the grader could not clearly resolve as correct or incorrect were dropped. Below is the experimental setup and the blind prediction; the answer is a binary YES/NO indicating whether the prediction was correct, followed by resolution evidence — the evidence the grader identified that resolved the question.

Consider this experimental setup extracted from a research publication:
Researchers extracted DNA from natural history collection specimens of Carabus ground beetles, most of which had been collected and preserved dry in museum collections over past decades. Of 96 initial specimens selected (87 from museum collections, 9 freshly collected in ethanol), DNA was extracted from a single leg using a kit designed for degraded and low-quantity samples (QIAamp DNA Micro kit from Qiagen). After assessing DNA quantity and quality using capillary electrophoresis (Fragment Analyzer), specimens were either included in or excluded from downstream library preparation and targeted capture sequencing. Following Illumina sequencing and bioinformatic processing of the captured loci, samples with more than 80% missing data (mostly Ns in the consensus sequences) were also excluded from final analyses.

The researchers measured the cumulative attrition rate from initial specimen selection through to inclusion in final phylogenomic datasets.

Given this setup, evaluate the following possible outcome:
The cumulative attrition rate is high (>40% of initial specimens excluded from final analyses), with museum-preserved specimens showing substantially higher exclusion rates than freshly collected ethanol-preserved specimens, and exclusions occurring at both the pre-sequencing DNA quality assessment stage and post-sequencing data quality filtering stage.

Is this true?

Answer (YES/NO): YES